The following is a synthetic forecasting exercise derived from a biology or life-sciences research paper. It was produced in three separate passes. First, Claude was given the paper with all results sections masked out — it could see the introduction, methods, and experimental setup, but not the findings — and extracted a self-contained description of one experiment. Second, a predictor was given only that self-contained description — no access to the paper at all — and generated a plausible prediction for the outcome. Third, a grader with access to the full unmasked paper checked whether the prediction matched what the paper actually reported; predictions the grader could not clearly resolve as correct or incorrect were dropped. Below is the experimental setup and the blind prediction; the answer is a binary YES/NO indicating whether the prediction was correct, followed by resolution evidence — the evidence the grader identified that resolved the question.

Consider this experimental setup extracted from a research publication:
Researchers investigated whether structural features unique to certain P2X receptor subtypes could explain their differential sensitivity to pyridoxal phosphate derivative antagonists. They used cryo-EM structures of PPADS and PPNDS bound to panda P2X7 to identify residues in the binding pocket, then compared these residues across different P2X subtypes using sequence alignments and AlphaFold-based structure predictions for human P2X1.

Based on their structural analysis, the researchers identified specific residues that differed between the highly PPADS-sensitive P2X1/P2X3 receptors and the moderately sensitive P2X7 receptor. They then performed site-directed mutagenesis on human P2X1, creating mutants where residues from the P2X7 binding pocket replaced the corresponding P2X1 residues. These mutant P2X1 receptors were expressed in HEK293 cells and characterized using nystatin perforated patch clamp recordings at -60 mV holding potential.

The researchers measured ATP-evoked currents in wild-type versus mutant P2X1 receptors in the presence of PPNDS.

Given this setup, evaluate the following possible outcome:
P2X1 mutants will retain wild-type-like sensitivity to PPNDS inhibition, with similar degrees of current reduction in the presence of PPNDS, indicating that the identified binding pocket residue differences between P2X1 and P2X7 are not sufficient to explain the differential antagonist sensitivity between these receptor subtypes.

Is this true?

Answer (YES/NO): NO